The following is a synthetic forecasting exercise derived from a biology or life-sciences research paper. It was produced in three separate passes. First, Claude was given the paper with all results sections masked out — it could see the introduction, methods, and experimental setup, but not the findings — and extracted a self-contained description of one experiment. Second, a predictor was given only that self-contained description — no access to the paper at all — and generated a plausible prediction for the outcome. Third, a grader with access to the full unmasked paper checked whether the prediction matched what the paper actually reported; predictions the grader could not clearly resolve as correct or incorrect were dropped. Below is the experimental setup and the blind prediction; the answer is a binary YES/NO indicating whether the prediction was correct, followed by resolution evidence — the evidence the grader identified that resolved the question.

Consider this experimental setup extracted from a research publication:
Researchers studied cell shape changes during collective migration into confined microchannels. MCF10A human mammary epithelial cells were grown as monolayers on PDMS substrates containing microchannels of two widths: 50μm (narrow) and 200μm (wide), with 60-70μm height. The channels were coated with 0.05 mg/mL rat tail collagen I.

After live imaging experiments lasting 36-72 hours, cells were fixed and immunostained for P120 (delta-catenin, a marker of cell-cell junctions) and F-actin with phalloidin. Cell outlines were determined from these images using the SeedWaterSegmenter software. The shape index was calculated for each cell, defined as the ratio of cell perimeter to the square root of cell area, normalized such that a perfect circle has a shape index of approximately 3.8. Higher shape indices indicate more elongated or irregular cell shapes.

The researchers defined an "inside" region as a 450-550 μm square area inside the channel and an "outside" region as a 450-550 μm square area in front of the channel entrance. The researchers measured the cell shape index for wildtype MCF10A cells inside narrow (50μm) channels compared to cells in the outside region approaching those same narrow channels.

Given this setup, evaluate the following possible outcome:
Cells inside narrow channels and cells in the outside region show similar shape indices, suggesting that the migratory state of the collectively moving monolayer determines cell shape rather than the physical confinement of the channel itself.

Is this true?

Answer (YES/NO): NO